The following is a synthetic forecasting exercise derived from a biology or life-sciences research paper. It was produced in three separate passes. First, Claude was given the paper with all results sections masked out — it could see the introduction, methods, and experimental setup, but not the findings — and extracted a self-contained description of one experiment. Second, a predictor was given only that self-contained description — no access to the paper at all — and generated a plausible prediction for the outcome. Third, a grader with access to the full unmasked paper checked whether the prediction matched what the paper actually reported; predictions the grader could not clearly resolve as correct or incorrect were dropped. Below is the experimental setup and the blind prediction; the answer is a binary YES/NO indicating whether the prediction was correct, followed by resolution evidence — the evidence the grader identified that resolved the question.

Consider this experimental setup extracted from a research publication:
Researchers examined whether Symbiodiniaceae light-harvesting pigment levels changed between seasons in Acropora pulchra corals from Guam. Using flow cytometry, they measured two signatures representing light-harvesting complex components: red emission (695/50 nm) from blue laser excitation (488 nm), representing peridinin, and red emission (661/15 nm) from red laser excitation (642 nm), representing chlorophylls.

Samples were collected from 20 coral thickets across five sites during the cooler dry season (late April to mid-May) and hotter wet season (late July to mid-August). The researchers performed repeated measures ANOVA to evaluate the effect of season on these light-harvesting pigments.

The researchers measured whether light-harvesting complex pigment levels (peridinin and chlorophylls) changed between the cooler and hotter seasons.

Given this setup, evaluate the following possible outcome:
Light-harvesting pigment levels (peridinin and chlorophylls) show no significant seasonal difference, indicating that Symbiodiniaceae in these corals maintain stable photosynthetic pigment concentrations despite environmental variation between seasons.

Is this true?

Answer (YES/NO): NO